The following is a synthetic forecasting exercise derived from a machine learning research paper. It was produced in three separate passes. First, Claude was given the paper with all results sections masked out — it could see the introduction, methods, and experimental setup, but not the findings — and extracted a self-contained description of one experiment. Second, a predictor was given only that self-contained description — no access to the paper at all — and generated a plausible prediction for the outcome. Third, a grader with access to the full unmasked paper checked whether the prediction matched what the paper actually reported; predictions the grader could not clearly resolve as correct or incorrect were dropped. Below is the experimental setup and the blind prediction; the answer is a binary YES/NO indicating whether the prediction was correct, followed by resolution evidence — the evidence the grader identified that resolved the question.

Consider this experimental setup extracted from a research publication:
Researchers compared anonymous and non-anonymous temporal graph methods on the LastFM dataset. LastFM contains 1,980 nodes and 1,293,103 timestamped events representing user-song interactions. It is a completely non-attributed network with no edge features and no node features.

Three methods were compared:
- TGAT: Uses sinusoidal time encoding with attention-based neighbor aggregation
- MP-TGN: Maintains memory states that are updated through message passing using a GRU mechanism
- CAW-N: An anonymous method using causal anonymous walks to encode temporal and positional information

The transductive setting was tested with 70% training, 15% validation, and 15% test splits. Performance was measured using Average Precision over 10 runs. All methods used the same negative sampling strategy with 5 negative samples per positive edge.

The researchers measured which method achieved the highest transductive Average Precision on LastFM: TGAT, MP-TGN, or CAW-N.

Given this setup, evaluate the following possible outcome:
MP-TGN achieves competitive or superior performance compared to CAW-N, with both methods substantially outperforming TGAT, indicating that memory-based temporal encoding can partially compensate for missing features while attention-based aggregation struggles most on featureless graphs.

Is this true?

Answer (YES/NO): YES